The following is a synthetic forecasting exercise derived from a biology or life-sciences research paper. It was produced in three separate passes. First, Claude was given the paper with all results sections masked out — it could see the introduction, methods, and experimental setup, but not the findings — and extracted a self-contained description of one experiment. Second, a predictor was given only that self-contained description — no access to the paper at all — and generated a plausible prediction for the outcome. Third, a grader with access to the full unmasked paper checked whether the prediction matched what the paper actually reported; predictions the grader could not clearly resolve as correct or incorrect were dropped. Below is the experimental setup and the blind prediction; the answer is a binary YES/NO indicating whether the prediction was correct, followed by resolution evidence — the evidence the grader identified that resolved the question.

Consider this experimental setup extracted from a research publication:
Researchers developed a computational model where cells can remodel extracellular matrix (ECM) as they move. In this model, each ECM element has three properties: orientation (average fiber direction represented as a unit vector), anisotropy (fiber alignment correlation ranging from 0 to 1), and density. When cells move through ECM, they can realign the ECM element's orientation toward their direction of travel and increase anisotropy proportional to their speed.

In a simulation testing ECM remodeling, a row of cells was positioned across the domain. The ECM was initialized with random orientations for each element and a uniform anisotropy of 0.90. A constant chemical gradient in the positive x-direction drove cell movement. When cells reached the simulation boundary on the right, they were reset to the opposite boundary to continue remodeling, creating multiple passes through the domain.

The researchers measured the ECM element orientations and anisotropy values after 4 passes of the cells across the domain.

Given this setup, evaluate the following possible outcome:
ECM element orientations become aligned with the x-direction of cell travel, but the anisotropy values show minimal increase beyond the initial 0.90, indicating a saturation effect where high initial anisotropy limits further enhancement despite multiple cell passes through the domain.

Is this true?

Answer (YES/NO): NO